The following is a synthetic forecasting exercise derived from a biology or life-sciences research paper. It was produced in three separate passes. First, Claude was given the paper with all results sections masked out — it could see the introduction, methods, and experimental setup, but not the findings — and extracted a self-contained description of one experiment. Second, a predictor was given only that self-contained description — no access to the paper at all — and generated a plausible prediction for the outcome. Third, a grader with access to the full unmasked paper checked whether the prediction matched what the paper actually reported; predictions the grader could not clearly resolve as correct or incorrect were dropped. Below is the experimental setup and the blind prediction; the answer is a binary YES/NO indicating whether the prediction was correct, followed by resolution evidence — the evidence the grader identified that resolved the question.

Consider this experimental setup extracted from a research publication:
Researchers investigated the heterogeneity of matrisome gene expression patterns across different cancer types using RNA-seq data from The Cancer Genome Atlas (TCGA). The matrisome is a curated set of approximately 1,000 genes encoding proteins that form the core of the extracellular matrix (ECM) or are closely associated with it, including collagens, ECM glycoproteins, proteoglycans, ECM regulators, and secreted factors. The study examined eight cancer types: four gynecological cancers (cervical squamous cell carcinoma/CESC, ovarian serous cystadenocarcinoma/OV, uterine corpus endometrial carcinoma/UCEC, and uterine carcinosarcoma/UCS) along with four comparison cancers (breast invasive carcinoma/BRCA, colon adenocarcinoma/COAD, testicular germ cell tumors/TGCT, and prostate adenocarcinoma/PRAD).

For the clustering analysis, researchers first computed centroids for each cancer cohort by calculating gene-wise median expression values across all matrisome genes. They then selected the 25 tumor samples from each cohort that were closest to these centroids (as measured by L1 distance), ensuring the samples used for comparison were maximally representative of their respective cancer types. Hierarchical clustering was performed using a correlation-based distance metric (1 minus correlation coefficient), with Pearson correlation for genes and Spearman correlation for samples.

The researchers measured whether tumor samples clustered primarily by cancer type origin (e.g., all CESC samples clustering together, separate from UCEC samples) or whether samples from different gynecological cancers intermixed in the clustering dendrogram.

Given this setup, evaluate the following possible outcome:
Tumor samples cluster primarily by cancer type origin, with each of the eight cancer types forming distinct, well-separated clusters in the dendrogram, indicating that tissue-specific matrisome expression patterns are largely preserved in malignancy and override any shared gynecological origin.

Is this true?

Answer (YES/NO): NO